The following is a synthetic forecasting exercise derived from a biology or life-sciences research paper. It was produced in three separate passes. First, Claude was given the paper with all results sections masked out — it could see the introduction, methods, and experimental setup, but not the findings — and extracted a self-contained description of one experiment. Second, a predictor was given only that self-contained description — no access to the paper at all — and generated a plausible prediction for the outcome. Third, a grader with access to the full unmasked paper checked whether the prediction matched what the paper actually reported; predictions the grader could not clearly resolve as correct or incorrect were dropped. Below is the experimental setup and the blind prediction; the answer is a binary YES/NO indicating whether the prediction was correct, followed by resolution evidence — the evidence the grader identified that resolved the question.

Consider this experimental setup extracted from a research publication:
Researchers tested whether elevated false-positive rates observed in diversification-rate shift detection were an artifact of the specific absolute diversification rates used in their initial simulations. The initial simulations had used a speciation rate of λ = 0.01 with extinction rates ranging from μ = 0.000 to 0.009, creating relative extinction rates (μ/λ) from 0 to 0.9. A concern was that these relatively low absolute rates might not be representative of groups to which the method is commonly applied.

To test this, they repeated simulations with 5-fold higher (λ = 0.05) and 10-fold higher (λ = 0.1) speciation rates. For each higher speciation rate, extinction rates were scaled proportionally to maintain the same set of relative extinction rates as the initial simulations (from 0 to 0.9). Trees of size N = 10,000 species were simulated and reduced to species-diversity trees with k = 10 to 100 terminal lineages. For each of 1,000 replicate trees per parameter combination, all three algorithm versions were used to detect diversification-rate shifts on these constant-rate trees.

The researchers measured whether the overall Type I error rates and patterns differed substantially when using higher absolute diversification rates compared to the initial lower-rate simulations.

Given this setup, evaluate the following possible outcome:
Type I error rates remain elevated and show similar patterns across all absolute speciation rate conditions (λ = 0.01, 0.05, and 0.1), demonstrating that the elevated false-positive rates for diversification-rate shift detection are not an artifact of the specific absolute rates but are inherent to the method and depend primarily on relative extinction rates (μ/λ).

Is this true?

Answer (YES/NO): YES